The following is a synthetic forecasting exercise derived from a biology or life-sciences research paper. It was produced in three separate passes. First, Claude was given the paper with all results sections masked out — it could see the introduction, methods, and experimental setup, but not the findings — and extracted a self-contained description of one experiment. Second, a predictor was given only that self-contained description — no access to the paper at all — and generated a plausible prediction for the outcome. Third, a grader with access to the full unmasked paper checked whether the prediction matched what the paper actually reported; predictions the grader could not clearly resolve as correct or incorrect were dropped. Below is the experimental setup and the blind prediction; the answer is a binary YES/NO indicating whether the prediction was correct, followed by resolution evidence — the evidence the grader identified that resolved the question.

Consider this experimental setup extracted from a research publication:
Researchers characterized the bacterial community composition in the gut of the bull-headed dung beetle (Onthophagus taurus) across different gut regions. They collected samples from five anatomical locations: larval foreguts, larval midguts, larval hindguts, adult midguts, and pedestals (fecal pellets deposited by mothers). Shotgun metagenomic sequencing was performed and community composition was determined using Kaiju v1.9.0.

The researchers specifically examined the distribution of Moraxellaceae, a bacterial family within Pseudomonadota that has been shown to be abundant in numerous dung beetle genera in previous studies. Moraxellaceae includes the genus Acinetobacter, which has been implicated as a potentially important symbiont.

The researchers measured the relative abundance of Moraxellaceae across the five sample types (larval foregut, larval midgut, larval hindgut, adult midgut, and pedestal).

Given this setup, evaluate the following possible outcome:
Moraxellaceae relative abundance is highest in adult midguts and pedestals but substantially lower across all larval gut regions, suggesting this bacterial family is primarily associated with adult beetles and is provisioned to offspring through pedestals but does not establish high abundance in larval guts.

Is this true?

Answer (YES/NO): NO